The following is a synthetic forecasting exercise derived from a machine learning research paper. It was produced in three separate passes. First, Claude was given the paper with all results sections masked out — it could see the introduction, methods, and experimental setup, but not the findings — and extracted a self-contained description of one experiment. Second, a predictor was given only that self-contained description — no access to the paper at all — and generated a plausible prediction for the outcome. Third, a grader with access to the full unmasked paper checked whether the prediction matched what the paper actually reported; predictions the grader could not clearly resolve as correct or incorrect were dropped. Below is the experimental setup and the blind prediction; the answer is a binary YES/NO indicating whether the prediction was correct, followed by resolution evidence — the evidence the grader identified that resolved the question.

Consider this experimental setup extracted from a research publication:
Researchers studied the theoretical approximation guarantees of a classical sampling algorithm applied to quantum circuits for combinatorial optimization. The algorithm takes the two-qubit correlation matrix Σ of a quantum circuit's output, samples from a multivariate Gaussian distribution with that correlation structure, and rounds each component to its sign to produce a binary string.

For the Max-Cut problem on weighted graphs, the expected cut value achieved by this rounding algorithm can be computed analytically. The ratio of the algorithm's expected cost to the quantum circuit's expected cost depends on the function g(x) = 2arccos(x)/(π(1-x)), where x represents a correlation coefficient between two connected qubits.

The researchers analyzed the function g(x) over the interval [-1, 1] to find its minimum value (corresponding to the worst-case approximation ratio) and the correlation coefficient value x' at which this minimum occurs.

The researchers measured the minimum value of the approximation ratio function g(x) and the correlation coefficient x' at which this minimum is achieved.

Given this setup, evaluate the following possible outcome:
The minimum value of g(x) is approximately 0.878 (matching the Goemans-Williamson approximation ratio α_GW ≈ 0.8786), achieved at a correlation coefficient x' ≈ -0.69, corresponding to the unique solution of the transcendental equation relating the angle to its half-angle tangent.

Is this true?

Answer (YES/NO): YES